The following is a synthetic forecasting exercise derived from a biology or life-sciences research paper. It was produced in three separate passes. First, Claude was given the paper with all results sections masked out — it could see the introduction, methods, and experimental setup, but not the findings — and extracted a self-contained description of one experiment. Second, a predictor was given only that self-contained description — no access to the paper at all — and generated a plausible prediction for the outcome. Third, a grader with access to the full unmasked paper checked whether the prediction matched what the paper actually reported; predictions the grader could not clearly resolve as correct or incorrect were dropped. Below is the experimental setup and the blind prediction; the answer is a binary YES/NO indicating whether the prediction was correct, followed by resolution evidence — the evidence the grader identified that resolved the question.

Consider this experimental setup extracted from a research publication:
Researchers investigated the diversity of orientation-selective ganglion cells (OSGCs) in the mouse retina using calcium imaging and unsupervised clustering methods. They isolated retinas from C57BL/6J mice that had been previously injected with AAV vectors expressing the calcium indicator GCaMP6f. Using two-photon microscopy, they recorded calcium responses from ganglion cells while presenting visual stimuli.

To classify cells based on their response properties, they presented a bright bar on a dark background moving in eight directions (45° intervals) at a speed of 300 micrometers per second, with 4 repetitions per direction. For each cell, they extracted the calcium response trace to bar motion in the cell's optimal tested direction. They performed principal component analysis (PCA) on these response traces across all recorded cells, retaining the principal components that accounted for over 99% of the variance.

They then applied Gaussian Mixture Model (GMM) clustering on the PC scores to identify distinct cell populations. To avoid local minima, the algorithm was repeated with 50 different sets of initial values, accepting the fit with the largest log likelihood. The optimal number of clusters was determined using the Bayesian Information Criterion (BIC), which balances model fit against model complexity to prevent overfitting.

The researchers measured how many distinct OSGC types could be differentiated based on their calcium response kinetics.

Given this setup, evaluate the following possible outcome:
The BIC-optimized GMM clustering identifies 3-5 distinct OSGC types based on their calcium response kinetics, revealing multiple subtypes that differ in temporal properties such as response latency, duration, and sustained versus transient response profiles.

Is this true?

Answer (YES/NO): YES